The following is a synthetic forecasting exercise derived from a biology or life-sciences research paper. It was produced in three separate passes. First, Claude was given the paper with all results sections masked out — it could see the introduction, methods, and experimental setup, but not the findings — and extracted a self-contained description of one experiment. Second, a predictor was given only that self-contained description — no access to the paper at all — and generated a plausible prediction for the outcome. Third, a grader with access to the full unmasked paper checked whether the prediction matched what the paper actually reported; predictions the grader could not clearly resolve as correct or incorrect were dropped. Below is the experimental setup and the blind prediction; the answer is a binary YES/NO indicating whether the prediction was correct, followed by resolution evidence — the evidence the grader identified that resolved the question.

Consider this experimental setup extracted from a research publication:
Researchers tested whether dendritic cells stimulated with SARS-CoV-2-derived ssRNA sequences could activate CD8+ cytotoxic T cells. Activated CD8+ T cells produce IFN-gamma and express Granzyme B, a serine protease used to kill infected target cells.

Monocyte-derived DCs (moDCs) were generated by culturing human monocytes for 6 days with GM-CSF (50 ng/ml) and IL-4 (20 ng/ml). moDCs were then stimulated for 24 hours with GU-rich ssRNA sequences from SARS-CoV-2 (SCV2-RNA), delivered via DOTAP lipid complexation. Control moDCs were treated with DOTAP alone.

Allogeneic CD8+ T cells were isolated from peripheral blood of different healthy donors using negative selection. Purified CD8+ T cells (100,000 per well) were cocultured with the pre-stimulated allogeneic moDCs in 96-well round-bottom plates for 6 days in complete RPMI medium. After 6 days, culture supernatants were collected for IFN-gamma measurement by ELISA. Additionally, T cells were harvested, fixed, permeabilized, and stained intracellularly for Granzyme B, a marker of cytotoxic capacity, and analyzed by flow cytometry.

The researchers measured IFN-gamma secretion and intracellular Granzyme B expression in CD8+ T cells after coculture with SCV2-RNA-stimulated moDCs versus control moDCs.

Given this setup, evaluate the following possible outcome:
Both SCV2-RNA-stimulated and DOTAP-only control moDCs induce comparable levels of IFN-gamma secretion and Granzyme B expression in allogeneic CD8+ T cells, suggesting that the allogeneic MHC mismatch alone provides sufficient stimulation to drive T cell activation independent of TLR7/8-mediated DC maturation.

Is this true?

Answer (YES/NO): NO